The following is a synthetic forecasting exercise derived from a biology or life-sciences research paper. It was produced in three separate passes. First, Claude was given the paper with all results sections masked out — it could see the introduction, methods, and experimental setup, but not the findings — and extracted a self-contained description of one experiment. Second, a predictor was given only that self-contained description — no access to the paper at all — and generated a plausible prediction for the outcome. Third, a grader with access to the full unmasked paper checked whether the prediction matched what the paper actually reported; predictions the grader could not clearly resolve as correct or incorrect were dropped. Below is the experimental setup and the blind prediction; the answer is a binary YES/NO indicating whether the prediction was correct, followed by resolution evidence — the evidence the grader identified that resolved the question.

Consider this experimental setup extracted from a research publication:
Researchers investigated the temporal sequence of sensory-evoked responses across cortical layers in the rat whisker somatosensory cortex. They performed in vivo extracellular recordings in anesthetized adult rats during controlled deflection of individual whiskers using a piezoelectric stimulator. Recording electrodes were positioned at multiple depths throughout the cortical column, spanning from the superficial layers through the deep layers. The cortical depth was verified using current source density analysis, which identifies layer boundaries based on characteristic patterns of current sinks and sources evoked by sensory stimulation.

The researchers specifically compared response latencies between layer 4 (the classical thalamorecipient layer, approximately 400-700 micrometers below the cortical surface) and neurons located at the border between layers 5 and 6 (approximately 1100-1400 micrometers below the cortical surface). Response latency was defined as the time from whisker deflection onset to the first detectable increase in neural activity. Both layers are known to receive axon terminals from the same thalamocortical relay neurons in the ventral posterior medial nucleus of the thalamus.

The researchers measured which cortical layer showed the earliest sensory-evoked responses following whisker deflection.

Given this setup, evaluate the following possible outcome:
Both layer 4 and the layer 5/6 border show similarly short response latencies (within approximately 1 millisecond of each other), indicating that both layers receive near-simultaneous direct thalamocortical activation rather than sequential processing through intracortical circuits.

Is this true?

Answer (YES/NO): NO